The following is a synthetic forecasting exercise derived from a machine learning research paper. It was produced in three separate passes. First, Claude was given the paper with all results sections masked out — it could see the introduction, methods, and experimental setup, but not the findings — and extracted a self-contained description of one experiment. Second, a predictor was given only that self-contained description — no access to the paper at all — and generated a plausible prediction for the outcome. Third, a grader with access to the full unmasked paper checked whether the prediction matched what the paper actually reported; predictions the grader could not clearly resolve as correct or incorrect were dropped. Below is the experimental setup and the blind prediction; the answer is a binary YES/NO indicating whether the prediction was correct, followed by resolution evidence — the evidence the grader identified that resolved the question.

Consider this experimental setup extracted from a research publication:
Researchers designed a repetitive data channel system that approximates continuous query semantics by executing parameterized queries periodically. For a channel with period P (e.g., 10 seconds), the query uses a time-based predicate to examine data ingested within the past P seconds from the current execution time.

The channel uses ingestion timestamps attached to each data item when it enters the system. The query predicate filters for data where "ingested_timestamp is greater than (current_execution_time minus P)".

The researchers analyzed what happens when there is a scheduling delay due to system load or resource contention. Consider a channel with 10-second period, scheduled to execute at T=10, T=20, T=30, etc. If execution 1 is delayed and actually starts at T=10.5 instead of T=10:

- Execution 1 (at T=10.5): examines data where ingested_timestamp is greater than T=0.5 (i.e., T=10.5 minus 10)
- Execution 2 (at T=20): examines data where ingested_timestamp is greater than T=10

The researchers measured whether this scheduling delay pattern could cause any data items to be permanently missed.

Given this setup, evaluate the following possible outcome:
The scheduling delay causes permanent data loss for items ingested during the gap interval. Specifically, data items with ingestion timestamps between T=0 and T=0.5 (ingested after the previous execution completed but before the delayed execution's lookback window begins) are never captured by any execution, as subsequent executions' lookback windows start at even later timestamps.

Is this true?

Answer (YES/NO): YES